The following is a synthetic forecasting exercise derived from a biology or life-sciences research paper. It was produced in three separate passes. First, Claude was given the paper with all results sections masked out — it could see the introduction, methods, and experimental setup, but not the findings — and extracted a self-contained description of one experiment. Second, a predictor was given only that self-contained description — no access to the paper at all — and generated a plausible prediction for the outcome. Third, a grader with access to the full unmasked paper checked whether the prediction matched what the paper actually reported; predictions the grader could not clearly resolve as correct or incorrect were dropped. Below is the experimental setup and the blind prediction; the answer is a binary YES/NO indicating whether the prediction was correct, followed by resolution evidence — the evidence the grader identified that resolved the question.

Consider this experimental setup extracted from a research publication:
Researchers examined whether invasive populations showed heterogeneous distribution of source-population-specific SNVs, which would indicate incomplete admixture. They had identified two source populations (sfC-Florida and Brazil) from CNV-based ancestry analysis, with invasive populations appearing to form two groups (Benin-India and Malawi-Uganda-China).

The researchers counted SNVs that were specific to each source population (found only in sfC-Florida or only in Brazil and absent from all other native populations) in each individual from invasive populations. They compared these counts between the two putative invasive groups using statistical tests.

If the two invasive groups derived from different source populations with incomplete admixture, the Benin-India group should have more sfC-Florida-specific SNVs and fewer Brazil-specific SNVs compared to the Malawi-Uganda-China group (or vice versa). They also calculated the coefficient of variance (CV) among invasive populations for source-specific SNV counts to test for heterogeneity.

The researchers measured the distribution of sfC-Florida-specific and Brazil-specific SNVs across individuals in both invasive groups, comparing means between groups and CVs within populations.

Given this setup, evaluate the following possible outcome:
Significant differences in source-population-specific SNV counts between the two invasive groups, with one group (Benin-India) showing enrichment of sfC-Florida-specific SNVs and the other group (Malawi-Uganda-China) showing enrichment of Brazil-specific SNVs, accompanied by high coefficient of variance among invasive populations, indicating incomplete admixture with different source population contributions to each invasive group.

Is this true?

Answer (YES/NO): NO